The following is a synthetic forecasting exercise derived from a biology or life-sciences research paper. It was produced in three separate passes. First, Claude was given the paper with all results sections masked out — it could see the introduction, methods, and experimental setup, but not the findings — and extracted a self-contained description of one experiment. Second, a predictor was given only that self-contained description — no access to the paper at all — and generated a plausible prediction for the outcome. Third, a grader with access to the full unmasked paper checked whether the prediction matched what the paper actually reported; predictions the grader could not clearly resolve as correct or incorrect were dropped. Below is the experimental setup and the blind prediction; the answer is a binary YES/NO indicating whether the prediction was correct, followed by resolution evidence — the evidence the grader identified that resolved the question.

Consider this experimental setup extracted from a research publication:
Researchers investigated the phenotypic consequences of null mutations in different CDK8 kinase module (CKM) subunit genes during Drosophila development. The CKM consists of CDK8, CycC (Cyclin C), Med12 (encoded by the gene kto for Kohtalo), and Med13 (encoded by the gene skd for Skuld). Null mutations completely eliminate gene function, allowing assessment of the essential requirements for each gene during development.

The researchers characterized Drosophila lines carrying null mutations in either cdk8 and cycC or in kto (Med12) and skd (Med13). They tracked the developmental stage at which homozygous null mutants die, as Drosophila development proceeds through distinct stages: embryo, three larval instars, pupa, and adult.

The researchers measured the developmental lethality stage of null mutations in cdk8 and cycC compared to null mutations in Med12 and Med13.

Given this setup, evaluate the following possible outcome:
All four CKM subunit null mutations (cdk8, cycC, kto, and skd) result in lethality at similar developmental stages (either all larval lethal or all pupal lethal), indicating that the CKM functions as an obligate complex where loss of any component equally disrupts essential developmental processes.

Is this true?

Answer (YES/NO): NO